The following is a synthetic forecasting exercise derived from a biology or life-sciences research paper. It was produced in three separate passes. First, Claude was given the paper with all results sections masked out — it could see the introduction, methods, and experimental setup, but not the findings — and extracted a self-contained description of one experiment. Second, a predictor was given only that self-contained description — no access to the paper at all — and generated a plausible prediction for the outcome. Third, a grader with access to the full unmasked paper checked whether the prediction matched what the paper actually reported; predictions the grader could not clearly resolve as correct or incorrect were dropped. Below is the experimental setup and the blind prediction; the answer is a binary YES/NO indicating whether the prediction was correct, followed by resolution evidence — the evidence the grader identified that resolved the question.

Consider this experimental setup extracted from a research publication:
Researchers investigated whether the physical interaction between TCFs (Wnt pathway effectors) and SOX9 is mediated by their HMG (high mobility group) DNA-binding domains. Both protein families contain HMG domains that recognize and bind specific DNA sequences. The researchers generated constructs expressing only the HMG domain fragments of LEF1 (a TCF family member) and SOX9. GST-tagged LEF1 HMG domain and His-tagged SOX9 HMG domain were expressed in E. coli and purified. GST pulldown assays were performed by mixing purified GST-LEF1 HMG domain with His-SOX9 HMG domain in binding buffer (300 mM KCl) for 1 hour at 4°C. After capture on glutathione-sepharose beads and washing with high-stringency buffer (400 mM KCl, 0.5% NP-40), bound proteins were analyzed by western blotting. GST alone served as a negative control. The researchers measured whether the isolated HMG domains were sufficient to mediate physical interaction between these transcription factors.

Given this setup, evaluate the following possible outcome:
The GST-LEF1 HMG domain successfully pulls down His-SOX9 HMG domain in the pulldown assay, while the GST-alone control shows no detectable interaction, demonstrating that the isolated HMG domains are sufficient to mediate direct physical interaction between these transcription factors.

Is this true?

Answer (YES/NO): YES